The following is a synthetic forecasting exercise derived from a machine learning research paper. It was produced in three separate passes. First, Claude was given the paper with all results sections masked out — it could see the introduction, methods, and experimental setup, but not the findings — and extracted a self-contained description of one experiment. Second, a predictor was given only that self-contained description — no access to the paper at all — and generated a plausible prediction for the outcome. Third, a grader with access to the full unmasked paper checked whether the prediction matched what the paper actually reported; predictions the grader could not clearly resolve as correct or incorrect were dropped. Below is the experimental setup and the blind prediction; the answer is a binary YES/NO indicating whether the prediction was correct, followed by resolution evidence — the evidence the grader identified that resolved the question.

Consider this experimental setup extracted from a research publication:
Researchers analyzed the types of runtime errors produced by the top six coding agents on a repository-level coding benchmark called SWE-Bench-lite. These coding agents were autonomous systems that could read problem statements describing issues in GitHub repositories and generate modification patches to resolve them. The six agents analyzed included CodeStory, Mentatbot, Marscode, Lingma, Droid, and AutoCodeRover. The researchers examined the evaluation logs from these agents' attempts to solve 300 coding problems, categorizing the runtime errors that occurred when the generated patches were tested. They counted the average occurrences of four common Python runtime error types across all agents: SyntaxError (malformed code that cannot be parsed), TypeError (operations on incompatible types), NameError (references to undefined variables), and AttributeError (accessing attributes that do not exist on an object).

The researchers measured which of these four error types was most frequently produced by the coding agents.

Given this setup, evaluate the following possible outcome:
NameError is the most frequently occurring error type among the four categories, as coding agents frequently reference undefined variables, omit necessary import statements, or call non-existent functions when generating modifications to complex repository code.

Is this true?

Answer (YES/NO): NO